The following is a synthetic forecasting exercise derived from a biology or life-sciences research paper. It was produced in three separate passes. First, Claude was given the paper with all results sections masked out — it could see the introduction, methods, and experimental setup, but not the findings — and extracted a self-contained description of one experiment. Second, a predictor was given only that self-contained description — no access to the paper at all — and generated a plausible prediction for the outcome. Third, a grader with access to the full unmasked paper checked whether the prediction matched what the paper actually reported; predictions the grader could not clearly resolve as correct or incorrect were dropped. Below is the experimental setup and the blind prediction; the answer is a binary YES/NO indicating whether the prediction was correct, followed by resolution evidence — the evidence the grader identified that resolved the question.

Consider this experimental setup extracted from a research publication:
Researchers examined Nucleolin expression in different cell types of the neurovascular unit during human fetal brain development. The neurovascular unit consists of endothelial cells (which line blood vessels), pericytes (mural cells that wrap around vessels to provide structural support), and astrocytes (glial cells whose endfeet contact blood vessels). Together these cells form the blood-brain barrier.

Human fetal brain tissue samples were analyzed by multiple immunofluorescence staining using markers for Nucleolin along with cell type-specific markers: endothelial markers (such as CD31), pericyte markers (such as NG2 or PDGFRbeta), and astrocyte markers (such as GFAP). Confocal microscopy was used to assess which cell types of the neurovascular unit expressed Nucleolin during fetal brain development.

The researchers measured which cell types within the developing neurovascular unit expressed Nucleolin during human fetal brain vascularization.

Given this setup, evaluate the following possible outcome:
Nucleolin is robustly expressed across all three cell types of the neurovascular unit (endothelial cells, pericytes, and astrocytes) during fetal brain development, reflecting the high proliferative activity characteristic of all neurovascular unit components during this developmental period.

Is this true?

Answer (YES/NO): NO